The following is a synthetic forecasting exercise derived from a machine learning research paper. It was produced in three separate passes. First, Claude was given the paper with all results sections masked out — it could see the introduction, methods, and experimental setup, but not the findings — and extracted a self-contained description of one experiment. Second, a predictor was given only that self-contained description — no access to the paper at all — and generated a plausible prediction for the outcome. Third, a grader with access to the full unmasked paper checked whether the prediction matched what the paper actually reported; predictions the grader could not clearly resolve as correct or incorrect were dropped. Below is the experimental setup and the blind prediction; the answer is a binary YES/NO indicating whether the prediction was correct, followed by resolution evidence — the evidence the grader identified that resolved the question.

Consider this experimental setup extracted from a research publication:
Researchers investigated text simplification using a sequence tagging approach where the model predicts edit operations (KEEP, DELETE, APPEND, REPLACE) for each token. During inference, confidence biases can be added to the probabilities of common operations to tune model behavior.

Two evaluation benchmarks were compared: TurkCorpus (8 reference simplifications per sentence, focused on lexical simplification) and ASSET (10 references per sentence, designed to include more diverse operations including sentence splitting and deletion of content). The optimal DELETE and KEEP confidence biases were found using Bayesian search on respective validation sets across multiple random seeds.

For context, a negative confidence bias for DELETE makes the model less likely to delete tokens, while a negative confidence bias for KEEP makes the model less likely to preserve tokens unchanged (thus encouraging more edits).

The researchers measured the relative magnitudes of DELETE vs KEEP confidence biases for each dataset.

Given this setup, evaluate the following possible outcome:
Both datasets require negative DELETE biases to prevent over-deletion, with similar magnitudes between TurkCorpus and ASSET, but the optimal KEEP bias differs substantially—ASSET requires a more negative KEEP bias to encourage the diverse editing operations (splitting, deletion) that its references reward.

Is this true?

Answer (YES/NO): NO